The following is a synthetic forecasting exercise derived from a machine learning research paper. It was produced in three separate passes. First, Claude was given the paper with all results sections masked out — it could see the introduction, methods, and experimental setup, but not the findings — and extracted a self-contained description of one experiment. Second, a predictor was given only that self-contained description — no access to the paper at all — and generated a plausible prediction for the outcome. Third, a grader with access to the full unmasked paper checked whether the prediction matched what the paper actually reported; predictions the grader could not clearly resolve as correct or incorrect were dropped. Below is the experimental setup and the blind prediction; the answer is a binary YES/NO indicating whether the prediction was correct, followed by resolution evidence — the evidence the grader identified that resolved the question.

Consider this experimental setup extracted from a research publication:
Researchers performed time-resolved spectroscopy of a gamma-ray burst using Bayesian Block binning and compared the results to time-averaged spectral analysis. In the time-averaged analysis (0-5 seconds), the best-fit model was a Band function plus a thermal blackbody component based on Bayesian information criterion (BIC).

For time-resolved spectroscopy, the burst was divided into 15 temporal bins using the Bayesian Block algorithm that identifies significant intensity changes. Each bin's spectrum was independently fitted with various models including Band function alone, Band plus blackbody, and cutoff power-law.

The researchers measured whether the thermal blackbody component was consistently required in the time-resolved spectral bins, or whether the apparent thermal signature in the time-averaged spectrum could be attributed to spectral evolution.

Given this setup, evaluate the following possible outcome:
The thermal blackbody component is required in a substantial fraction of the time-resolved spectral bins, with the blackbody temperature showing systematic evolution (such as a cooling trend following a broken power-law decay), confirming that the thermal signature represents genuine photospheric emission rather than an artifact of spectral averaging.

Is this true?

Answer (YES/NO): NO